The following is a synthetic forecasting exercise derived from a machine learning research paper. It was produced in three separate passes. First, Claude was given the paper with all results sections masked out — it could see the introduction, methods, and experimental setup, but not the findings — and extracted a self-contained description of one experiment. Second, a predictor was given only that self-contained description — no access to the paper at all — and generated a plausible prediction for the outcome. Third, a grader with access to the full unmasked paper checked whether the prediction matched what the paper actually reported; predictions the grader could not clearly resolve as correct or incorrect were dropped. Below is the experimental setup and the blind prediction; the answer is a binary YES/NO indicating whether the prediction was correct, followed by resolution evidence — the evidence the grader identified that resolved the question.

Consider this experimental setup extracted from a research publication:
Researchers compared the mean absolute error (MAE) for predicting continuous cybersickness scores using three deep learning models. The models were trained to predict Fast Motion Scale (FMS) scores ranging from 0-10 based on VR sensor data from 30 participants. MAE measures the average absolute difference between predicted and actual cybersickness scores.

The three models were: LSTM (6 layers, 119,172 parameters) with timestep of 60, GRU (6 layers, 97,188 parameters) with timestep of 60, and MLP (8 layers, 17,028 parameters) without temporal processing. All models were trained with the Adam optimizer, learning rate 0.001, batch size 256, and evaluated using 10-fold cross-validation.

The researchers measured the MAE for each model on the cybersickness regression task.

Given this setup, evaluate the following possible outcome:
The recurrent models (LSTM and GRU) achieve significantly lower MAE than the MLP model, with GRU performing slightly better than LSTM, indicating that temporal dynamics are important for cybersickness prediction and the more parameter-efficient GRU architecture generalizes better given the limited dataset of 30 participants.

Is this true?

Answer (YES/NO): NO